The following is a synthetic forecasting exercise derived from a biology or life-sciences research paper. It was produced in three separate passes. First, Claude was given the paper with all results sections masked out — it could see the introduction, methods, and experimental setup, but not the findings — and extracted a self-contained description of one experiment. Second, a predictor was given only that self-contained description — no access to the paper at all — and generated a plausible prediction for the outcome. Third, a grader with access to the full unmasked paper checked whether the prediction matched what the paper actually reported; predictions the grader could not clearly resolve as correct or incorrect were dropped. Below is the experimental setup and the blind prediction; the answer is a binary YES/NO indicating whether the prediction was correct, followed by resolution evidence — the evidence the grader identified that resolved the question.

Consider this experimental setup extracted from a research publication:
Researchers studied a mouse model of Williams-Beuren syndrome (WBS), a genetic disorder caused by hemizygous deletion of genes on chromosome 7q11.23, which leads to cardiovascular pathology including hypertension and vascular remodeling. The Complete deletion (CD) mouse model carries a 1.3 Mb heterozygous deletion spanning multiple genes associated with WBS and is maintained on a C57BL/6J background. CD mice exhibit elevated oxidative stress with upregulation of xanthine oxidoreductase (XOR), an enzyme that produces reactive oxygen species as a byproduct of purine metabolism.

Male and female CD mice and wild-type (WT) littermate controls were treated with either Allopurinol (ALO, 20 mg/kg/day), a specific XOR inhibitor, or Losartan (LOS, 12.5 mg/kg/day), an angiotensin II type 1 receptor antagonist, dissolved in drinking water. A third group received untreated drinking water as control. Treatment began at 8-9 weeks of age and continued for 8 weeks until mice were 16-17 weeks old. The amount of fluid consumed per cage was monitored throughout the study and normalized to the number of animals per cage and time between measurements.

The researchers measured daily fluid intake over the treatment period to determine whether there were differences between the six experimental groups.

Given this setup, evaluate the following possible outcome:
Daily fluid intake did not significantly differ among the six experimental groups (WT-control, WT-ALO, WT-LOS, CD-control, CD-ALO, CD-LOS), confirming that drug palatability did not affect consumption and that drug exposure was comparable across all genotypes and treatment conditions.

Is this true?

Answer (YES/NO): YES